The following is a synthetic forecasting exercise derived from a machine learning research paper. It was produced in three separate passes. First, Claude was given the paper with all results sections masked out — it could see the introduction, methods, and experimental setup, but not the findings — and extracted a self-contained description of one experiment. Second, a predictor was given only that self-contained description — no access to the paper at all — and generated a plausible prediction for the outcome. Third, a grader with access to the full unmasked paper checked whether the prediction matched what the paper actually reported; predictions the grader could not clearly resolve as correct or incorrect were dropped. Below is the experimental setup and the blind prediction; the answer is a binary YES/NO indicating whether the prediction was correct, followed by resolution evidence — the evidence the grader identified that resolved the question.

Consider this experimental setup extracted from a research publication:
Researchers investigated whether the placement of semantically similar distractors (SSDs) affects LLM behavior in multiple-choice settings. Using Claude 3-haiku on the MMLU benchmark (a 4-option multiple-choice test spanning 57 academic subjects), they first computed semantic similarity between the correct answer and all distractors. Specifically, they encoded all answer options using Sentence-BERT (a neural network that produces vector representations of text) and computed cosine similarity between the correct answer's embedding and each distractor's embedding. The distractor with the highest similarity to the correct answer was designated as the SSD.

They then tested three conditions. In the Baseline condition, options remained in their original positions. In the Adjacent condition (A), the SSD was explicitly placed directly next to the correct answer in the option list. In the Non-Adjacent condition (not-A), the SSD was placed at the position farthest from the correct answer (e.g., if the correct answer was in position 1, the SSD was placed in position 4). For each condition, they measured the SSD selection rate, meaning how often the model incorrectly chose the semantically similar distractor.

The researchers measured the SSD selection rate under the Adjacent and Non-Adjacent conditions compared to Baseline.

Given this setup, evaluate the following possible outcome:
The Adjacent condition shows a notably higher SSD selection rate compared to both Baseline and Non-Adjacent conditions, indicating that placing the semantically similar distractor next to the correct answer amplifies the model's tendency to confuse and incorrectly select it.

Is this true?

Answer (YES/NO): NO